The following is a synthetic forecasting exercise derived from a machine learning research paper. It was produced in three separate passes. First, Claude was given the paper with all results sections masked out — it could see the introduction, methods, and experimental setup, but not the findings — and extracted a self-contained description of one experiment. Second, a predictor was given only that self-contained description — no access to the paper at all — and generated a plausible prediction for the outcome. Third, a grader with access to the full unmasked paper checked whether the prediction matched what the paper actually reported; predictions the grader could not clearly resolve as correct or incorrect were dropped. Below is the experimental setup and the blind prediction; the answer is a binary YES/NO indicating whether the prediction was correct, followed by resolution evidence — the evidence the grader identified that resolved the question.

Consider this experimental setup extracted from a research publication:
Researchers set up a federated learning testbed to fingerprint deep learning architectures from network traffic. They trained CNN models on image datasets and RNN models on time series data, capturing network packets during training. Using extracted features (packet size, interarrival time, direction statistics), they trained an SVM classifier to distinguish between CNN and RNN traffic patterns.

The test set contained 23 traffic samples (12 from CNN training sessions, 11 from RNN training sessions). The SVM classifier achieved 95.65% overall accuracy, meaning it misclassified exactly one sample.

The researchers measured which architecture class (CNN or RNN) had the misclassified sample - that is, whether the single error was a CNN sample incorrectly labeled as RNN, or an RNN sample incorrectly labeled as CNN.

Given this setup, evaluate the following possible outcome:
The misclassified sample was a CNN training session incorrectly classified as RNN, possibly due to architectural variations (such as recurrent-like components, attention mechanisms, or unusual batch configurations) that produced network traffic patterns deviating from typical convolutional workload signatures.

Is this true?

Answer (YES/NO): YES